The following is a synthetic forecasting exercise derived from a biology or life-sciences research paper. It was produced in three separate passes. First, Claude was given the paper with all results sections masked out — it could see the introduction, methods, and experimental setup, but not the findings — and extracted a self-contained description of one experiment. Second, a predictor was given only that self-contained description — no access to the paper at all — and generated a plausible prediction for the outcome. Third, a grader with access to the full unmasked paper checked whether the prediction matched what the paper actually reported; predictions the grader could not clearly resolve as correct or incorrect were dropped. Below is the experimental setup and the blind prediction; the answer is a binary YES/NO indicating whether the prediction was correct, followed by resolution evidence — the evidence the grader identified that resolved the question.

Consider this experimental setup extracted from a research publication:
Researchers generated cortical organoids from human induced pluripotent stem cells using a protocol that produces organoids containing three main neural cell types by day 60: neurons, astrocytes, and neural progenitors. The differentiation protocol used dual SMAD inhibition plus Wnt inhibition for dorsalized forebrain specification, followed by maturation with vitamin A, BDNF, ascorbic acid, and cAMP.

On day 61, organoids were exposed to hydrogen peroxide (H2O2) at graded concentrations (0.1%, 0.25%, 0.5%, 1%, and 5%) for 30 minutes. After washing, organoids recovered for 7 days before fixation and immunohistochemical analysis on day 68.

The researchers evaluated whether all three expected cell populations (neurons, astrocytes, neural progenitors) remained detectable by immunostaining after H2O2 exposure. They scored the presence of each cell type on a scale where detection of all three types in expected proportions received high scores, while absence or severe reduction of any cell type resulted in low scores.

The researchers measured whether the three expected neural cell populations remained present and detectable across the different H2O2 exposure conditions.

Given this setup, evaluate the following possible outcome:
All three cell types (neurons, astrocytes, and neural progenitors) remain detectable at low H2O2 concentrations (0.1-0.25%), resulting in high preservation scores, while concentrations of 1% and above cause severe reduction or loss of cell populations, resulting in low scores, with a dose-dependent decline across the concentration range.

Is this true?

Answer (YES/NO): NO